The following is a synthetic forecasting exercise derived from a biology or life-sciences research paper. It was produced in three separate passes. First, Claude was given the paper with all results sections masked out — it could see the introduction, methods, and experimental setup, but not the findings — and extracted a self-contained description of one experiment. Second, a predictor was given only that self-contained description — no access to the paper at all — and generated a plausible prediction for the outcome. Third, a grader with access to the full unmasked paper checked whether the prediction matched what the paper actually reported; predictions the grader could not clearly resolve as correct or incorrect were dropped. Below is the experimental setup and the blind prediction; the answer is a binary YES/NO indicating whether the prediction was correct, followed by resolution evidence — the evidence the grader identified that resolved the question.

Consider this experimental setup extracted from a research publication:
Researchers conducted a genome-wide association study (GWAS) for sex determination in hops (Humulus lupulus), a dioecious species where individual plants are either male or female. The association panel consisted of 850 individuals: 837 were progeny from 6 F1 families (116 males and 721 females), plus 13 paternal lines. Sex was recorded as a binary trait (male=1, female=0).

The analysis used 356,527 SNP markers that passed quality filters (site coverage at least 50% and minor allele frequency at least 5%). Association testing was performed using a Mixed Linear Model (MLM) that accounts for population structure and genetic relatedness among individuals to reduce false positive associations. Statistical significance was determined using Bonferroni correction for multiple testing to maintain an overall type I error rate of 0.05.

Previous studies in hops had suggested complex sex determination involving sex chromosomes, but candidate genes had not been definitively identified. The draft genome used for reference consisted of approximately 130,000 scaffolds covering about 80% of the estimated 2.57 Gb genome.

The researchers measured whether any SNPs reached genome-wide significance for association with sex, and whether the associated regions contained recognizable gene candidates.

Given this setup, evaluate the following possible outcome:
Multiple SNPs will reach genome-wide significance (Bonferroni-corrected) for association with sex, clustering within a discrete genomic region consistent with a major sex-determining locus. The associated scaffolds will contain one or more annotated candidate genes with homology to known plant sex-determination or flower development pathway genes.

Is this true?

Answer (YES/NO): YES